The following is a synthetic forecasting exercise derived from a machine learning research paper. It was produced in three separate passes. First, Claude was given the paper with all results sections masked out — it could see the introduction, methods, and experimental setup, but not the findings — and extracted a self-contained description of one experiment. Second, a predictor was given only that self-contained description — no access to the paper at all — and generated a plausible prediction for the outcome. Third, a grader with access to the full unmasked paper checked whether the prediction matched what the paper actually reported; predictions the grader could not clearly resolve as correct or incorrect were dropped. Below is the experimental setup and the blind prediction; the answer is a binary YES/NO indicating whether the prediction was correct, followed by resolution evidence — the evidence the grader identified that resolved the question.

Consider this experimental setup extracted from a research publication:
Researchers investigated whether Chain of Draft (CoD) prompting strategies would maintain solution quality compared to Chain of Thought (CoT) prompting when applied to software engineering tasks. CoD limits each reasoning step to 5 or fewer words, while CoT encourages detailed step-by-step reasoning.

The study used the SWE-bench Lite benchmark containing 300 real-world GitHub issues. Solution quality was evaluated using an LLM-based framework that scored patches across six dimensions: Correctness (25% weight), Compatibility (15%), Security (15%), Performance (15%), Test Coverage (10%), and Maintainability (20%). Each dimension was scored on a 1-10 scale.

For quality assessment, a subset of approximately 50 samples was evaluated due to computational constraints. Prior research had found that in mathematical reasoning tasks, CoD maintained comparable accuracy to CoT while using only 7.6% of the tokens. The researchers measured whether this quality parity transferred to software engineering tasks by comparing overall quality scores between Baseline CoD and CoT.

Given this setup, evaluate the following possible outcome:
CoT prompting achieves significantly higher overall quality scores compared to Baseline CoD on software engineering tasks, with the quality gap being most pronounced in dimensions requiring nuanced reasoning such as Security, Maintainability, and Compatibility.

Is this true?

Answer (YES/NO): NO